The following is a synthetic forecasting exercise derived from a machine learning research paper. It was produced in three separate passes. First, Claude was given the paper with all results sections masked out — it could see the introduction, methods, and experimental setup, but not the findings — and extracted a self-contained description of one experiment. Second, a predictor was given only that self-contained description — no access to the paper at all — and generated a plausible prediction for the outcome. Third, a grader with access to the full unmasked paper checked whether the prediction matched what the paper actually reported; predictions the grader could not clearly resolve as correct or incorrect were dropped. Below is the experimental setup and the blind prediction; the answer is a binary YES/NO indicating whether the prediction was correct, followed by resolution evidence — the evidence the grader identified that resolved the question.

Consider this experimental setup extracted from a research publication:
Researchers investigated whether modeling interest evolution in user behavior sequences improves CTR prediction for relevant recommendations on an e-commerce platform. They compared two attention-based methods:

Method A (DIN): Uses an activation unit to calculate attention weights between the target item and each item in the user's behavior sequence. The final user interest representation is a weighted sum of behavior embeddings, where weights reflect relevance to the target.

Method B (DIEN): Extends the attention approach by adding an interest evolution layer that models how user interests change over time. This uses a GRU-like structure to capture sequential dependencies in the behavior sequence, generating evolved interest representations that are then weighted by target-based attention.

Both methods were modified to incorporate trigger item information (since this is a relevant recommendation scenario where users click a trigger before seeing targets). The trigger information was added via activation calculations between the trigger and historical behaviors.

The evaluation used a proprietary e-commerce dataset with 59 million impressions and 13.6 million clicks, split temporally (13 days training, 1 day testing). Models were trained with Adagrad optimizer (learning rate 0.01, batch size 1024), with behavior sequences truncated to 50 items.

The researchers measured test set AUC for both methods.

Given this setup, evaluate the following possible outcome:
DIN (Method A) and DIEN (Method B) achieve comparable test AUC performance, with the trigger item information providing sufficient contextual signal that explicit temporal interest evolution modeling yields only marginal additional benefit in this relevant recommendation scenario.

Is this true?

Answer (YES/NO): NO